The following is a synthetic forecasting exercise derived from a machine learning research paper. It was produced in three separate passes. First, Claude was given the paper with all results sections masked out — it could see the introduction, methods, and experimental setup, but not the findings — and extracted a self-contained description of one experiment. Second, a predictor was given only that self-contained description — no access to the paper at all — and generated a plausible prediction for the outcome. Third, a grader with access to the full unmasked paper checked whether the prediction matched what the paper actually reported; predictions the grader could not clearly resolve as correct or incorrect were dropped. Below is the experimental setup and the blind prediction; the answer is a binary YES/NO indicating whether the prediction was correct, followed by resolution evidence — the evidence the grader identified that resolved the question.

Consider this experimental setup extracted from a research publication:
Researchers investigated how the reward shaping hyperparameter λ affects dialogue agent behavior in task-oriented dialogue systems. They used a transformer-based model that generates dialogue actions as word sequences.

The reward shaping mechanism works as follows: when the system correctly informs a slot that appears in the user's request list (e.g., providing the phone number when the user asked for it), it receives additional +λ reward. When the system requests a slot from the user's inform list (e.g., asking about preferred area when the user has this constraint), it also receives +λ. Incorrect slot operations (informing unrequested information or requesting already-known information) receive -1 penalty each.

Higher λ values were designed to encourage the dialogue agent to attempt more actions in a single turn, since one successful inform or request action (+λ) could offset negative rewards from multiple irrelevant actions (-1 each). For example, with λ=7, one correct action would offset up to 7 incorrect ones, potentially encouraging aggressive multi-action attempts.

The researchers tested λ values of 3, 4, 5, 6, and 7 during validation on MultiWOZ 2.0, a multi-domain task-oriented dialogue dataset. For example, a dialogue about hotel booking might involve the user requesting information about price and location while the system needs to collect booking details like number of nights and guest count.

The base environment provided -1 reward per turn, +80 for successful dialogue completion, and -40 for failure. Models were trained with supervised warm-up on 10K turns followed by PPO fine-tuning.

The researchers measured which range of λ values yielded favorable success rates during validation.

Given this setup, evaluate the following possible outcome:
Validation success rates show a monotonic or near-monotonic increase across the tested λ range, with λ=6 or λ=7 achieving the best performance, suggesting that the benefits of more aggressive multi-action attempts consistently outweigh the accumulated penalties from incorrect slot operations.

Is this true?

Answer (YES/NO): NO